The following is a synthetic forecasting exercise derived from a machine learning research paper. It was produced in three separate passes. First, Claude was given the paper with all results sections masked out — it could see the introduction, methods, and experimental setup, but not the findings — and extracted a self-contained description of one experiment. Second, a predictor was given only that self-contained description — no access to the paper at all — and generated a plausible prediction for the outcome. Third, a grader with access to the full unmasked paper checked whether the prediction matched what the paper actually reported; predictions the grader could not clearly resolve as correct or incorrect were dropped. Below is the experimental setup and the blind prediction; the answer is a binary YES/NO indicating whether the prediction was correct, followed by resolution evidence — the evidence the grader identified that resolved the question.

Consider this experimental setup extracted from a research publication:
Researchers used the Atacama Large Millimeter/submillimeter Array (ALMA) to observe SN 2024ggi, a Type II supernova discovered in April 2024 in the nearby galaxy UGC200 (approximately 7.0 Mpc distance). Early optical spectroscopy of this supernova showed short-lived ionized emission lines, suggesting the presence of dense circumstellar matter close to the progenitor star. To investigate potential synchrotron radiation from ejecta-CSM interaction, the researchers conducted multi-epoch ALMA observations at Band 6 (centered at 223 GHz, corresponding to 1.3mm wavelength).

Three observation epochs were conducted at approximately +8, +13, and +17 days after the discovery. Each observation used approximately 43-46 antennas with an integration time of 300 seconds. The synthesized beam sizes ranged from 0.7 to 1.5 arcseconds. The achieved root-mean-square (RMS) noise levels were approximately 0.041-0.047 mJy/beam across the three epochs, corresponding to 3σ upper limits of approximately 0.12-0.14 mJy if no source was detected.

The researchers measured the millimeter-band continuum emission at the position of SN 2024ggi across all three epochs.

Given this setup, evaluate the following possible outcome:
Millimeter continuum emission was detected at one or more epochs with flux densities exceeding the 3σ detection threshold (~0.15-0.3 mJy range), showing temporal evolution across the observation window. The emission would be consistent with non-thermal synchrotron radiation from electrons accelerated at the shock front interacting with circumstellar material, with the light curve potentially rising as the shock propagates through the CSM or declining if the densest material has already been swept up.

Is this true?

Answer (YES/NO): NO